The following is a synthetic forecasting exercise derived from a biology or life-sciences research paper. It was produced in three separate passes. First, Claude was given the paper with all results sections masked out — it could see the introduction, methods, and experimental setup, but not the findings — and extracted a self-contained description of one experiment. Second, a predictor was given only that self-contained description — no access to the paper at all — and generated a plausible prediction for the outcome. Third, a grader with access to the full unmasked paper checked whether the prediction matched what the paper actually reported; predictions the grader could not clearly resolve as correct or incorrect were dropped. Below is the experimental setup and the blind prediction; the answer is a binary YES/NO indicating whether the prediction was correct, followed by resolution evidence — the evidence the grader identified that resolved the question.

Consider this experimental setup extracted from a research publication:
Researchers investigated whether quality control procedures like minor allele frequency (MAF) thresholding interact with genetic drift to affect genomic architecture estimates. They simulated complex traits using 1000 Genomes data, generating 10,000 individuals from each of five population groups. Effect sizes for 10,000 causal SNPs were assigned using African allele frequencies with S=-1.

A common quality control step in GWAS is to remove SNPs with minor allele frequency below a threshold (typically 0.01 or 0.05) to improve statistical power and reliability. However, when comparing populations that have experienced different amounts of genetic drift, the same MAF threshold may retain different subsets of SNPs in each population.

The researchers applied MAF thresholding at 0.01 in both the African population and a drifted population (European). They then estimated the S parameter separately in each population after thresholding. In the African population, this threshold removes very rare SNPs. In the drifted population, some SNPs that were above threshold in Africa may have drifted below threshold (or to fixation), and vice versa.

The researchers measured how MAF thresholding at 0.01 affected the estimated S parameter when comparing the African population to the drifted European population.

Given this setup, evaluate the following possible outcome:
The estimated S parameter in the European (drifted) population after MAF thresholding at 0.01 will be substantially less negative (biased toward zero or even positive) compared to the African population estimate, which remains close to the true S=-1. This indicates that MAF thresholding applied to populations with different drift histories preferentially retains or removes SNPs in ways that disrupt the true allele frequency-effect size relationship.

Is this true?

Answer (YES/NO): NO